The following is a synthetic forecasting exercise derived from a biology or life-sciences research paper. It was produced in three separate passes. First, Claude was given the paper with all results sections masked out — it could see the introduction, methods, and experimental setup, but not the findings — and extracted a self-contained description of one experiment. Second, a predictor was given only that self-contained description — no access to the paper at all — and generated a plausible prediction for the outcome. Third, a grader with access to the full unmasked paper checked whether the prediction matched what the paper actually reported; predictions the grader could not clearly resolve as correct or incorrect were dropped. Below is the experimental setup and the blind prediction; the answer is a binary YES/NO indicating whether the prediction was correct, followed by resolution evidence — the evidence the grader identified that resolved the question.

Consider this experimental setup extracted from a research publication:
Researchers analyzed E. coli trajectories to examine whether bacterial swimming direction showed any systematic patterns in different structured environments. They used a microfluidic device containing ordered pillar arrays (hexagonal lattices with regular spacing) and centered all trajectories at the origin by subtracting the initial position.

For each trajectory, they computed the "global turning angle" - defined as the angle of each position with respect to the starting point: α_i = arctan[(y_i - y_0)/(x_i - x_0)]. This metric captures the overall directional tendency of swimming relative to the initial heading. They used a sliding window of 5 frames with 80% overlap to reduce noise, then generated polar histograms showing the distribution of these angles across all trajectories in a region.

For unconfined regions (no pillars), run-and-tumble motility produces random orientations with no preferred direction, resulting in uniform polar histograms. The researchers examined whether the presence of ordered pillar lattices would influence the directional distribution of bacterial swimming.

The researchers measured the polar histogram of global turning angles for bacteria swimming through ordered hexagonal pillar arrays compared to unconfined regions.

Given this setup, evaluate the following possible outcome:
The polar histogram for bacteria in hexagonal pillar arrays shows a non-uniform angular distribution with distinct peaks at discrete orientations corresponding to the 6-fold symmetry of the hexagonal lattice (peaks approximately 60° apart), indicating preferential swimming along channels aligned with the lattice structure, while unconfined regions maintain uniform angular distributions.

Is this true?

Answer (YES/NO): NO